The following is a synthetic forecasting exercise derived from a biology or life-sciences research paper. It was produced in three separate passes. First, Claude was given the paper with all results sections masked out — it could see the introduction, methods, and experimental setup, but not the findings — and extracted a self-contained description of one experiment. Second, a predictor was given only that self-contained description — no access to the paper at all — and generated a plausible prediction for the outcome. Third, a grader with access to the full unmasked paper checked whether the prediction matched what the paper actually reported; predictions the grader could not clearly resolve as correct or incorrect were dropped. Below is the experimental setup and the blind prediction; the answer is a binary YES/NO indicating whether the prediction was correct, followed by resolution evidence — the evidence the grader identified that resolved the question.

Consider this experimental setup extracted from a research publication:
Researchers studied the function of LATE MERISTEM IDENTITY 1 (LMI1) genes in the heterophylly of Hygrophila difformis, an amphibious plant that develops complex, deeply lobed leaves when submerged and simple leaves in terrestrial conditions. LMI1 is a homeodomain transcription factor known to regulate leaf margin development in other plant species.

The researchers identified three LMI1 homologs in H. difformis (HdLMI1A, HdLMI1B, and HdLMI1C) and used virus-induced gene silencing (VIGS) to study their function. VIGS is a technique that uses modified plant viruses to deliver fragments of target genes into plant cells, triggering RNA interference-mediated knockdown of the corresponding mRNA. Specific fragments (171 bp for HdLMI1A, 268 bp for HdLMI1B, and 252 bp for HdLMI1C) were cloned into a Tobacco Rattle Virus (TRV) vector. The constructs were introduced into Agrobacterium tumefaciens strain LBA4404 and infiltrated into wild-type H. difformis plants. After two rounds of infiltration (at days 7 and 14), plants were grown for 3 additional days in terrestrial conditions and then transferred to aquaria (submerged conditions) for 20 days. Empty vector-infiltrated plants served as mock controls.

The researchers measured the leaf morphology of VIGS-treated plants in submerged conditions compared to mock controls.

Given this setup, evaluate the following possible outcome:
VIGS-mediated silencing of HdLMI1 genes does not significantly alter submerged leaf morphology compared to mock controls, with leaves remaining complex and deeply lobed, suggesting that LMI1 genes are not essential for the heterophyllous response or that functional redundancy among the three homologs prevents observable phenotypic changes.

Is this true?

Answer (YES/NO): NO